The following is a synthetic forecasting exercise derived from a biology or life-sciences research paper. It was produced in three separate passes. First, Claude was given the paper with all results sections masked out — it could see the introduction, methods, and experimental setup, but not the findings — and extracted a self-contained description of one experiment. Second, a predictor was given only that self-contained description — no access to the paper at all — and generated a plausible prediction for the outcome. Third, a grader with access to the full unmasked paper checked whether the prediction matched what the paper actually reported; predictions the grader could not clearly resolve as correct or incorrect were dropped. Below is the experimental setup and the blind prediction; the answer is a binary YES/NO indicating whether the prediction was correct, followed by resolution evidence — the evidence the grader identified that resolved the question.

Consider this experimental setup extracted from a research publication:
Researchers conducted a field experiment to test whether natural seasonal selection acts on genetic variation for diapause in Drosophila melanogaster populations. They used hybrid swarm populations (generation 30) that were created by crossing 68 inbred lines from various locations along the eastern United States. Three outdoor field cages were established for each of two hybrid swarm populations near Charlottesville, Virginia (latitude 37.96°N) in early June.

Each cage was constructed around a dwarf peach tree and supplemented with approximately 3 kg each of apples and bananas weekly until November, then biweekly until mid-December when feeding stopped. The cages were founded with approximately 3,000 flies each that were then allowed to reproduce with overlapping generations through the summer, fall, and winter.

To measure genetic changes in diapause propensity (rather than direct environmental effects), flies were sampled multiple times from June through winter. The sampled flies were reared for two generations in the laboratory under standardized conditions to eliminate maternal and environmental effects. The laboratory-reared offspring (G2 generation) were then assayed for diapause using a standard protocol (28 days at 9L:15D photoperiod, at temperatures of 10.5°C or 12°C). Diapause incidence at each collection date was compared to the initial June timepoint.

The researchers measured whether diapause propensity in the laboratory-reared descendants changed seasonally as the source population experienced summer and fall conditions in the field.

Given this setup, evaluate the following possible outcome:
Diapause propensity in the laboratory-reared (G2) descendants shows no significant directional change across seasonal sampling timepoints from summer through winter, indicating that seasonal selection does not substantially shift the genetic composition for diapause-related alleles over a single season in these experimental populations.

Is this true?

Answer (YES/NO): NO